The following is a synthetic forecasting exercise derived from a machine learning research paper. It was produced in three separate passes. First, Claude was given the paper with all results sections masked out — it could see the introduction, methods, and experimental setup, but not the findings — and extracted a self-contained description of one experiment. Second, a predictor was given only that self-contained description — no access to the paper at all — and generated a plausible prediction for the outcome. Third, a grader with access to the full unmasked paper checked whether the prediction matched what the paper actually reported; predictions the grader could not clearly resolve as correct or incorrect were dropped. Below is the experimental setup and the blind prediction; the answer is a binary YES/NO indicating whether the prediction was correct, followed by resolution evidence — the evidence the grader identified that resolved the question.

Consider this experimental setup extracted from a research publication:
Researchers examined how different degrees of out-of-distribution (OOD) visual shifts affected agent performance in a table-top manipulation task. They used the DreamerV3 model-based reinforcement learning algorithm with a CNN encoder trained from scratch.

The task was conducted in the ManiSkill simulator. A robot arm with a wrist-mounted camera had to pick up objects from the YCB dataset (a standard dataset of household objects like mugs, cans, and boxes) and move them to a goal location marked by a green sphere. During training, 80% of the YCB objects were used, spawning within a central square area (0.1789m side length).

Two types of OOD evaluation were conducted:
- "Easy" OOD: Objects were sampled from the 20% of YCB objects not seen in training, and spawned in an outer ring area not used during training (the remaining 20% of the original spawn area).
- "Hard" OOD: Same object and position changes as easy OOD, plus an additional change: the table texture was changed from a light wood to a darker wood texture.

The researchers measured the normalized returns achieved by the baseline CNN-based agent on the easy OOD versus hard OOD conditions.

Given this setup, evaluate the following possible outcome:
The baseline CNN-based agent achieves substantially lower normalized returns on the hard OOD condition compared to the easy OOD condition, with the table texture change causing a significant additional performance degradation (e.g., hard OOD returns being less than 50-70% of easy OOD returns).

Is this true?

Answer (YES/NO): YES